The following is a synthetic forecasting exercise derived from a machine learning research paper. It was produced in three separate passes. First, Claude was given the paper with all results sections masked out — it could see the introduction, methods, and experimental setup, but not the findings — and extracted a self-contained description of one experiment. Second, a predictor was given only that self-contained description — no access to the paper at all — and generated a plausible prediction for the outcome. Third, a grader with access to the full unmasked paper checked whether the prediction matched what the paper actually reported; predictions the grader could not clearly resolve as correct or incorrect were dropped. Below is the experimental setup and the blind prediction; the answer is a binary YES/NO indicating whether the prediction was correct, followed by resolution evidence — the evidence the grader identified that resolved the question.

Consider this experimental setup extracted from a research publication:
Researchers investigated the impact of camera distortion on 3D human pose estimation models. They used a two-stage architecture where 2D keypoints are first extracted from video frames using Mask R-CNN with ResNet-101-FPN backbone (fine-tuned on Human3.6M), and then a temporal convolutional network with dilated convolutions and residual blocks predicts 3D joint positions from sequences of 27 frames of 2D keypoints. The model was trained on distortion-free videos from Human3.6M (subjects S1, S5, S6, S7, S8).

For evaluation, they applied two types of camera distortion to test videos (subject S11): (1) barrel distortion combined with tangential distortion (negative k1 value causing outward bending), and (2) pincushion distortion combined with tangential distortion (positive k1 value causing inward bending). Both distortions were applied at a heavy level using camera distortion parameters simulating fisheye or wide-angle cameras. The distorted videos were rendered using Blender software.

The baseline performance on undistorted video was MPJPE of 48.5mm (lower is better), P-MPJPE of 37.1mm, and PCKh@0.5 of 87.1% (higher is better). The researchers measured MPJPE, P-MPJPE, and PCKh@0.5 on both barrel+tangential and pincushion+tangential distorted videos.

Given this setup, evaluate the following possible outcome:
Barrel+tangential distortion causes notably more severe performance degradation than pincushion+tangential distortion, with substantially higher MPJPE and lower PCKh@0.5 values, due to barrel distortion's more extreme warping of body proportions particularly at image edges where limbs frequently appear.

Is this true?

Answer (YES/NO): NO